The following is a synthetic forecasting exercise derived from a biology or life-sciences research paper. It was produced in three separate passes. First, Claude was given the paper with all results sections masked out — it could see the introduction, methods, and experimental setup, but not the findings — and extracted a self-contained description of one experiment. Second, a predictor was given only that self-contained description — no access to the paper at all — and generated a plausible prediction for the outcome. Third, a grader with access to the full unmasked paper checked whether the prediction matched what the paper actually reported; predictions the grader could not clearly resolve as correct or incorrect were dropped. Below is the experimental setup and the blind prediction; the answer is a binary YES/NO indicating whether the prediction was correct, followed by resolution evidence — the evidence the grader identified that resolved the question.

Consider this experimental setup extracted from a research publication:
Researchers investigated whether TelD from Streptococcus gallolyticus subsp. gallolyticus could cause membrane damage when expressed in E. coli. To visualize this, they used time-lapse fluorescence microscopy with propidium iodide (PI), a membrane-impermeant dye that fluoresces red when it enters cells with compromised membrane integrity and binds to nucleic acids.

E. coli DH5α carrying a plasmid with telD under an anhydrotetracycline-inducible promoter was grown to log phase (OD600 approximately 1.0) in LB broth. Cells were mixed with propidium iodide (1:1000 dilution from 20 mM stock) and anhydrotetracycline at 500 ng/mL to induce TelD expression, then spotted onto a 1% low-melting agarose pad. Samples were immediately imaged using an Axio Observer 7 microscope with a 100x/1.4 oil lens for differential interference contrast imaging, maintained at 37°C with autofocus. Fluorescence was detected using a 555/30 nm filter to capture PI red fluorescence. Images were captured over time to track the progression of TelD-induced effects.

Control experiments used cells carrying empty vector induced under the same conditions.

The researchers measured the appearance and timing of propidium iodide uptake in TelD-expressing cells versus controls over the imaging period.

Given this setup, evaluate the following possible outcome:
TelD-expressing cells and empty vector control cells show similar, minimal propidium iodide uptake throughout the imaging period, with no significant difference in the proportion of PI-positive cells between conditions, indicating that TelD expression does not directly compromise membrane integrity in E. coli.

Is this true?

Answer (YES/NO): NO